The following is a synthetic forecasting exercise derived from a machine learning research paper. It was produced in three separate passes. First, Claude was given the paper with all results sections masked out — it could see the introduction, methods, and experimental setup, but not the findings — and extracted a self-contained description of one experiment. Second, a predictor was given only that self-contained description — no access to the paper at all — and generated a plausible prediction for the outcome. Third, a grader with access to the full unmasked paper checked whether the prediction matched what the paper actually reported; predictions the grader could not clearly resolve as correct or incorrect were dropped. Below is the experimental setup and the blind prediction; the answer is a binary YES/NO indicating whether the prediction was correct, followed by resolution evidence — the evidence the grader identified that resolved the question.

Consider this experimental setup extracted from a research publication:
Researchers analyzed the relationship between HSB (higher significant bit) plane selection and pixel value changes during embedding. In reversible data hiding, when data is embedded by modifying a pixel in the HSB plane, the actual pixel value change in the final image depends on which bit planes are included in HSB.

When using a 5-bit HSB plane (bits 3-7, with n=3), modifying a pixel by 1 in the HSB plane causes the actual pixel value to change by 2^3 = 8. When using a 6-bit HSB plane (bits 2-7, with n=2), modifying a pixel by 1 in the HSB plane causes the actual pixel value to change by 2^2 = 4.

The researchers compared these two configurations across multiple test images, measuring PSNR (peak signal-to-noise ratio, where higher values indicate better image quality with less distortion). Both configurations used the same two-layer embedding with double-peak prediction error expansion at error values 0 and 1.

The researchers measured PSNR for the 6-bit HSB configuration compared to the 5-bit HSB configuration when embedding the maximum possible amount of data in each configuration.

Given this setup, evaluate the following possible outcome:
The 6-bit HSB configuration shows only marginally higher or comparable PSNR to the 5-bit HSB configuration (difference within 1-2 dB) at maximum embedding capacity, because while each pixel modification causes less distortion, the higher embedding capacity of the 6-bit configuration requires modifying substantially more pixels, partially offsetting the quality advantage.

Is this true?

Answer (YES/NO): NO